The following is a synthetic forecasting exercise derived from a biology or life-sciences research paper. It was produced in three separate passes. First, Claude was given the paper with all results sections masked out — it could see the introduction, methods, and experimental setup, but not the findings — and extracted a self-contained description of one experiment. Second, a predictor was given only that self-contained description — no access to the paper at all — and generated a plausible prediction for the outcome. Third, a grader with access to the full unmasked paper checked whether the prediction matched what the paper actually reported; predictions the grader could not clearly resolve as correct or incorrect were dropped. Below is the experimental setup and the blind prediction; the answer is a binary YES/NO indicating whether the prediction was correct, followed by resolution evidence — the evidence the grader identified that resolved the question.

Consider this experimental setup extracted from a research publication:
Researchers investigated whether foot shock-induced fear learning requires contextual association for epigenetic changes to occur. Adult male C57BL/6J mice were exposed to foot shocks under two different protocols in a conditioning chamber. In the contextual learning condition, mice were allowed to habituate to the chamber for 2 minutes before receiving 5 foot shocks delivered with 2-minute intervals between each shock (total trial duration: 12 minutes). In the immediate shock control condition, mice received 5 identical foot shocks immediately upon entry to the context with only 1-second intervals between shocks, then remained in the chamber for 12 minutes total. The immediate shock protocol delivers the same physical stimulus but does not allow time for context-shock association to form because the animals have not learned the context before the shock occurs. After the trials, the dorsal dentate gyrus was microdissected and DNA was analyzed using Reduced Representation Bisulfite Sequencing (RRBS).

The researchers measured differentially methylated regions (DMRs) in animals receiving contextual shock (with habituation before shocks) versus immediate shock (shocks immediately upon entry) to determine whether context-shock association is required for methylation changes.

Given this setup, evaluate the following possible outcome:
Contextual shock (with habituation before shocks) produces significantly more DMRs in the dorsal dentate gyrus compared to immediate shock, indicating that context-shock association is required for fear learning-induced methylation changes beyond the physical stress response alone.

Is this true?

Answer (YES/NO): NO